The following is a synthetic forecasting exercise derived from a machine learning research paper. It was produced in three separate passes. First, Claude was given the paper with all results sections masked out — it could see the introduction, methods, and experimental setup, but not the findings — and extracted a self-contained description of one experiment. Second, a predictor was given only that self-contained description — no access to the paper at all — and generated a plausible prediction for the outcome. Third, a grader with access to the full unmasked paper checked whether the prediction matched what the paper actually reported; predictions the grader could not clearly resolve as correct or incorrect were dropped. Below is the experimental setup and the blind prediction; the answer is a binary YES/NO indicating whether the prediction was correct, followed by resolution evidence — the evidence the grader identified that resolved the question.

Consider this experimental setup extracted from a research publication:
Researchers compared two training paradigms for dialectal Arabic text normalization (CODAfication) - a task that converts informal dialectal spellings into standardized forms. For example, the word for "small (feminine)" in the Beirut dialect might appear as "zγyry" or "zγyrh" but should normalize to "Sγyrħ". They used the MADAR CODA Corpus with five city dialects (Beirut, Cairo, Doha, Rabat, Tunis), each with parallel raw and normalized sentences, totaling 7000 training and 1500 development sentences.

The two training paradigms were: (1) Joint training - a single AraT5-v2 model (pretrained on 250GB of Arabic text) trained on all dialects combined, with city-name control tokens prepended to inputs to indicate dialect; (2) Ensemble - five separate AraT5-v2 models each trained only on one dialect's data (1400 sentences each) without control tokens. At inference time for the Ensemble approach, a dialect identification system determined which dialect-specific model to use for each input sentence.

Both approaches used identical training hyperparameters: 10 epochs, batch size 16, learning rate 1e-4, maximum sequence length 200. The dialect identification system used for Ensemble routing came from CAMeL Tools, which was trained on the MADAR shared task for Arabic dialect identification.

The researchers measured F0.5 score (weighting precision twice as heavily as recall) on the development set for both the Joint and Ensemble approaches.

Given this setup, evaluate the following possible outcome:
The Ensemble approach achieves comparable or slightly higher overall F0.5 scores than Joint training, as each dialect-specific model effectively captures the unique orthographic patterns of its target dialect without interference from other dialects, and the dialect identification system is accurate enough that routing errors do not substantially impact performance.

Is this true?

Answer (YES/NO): NO